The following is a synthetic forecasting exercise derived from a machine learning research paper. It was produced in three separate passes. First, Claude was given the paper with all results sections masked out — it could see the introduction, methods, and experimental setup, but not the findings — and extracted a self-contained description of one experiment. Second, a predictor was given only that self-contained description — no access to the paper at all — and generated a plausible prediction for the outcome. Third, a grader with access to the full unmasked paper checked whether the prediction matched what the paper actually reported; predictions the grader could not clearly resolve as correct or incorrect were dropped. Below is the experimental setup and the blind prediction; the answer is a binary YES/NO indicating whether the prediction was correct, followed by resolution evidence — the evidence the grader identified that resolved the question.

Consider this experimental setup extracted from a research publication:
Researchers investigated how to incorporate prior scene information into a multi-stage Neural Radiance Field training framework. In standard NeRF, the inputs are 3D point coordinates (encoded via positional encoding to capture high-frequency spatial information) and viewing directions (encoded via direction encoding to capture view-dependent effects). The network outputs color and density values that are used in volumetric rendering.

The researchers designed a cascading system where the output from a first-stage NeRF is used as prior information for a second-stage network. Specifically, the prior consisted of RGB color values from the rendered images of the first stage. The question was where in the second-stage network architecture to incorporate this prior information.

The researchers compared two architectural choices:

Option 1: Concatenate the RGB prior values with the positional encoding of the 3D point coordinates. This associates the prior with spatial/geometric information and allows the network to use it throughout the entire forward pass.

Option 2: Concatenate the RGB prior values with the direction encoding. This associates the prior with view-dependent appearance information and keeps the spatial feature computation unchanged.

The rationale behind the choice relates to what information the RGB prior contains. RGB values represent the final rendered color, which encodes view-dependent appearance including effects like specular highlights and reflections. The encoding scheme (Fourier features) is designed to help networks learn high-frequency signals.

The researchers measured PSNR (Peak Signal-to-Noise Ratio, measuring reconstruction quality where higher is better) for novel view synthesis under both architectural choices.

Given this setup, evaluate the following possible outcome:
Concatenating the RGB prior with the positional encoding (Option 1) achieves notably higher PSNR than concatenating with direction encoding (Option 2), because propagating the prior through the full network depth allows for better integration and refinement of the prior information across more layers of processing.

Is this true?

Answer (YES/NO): NO